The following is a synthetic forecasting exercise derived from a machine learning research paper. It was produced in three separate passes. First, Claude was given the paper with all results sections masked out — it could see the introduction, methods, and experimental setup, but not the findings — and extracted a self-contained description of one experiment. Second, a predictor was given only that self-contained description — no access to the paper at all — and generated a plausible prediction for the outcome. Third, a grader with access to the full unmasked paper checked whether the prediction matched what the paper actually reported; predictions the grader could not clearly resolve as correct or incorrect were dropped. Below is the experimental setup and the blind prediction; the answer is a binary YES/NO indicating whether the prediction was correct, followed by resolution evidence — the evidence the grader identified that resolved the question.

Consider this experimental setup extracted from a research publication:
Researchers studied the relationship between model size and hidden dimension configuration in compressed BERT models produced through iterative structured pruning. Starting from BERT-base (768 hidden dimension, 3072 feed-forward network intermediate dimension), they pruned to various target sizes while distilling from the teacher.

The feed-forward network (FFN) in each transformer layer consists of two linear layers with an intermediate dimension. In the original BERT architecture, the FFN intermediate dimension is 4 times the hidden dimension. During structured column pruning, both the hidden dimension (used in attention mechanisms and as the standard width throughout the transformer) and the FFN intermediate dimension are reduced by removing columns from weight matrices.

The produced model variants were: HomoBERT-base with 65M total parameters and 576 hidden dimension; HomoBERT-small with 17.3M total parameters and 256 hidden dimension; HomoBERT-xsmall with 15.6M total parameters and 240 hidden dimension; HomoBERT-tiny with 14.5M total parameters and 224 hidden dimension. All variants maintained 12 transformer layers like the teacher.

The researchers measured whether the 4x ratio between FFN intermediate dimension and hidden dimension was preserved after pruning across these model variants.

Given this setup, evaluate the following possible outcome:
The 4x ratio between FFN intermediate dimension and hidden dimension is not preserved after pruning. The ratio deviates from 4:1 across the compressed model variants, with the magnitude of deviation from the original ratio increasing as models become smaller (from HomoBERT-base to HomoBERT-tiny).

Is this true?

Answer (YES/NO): NO